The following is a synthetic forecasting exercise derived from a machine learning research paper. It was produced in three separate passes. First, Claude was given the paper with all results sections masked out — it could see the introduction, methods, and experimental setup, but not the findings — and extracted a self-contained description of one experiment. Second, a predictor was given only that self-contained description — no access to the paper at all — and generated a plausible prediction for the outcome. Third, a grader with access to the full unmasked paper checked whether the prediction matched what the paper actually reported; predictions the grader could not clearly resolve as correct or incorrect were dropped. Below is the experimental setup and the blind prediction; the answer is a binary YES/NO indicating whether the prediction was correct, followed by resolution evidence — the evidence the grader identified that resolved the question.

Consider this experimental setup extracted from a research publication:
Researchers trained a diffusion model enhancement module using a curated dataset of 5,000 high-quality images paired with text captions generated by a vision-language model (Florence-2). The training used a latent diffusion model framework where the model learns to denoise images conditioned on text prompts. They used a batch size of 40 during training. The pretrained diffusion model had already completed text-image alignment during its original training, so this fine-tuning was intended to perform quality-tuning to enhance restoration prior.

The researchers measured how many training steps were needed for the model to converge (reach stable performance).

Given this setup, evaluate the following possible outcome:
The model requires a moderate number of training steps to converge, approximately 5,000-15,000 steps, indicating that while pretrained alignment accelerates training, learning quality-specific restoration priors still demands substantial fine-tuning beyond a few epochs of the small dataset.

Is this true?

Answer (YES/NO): NO